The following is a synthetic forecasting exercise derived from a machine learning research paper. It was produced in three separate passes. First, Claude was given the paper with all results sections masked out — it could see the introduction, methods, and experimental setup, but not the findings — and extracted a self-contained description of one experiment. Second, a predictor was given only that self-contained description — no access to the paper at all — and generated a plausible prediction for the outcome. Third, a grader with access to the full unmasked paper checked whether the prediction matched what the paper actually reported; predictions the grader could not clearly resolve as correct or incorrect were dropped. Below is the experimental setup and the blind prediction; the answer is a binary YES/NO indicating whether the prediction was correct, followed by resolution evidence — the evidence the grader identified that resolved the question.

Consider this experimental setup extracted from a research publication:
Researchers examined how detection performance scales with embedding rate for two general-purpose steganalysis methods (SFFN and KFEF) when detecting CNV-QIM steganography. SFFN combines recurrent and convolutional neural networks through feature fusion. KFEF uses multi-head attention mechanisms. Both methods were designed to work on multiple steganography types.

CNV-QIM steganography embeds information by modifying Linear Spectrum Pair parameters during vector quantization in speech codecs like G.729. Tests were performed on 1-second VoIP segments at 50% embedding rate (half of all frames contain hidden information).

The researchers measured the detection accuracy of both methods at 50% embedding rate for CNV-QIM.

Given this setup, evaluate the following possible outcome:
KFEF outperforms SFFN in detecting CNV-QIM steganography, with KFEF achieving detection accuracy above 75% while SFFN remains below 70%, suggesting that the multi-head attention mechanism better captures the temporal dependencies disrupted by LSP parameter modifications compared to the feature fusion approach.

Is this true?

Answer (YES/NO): NO